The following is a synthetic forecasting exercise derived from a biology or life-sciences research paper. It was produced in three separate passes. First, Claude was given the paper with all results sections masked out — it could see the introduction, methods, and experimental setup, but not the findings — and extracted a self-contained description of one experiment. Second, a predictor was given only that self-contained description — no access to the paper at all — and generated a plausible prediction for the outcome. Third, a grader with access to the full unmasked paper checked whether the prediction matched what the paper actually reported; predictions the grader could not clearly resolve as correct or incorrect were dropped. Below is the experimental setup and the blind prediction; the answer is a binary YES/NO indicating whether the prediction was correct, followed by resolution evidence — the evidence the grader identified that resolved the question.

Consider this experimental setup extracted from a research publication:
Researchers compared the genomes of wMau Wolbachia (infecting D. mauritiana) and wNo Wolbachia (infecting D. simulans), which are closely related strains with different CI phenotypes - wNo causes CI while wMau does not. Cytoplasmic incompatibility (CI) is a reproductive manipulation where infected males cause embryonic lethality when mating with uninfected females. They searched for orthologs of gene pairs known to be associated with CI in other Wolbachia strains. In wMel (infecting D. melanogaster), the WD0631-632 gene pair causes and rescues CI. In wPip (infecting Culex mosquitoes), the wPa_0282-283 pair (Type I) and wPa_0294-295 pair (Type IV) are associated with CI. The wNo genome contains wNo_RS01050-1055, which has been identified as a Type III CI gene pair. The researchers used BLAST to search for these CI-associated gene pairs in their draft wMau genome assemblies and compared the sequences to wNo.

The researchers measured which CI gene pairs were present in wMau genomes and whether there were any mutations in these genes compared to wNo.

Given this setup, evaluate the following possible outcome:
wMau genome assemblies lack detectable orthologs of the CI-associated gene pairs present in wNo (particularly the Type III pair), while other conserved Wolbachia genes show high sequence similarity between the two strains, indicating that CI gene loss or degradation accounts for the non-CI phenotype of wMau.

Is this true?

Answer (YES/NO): NO